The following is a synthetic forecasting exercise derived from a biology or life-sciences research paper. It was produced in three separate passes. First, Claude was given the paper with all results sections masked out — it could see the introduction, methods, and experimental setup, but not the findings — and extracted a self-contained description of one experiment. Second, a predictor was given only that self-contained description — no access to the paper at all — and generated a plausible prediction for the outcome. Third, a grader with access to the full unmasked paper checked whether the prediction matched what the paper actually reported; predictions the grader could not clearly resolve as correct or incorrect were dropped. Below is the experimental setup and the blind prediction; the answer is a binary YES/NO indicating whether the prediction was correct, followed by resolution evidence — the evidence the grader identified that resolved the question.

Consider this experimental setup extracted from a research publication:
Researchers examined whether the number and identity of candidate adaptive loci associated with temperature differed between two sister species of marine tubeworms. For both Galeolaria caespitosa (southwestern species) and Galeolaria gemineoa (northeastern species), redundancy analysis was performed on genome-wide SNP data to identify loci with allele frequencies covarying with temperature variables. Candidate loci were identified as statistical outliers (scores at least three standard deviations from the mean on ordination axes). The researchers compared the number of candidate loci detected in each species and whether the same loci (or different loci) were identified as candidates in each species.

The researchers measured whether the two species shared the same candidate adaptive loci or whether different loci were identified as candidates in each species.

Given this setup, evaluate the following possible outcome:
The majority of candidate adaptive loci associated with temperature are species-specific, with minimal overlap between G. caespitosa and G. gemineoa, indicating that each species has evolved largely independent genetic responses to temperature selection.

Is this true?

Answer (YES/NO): YES